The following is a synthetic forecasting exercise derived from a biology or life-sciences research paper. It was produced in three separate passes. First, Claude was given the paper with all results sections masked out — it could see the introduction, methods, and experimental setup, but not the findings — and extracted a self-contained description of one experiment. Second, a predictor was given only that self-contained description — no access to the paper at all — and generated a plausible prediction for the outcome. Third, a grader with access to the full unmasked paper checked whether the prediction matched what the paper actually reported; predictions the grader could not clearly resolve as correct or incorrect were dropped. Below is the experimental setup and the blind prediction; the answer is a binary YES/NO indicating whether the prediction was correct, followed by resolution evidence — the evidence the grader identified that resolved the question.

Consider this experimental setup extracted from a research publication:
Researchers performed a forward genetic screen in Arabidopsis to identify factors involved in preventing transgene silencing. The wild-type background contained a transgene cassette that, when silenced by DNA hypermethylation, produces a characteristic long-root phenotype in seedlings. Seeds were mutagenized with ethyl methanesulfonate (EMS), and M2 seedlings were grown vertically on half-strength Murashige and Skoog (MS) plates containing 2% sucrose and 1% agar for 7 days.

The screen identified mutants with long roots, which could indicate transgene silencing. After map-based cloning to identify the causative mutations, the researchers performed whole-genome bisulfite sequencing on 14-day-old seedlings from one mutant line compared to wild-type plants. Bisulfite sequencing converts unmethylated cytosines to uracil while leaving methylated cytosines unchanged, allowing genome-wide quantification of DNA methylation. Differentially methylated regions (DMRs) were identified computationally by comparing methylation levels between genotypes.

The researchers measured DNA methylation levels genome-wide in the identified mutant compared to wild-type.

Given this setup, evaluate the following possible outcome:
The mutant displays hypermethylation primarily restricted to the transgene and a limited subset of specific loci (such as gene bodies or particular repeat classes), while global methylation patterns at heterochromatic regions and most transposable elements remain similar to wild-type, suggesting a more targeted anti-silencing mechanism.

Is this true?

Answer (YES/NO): NO